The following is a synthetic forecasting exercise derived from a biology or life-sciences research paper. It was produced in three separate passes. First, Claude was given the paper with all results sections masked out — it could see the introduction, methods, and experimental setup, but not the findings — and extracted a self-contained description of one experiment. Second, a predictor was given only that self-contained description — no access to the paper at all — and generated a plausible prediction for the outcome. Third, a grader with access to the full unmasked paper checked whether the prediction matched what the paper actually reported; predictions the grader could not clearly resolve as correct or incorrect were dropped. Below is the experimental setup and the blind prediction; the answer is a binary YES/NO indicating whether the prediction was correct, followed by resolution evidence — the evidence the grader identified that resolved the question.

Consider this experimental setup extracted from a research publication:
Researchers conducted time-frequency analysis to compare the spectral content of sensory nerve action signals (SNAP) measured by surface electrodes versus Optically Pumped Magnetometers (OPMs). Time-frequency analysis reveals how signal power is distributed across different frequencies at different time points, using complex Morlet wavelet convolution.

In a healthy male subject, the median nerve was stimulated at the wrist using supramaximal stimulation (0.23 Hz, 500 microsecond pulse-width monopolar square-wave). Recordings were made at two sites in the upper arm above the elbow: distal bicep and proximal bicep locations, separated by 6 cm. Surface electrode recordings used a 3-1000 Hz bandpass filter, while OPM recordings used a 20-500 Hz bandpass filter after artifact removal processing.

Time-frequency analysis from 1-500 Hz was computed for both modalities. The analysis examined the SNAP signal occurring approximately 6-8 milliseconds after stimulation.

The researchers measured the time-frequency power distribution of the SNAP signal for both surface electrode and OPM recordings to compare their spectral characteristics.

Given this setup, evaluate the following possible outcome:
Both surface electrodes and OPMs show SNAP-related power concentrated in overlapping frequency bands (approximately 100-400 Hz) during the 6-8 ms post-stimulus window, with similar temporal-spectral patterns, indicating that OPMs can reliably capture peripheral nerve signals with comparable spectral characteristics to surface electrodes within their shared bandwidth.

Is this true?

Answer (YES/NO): YES